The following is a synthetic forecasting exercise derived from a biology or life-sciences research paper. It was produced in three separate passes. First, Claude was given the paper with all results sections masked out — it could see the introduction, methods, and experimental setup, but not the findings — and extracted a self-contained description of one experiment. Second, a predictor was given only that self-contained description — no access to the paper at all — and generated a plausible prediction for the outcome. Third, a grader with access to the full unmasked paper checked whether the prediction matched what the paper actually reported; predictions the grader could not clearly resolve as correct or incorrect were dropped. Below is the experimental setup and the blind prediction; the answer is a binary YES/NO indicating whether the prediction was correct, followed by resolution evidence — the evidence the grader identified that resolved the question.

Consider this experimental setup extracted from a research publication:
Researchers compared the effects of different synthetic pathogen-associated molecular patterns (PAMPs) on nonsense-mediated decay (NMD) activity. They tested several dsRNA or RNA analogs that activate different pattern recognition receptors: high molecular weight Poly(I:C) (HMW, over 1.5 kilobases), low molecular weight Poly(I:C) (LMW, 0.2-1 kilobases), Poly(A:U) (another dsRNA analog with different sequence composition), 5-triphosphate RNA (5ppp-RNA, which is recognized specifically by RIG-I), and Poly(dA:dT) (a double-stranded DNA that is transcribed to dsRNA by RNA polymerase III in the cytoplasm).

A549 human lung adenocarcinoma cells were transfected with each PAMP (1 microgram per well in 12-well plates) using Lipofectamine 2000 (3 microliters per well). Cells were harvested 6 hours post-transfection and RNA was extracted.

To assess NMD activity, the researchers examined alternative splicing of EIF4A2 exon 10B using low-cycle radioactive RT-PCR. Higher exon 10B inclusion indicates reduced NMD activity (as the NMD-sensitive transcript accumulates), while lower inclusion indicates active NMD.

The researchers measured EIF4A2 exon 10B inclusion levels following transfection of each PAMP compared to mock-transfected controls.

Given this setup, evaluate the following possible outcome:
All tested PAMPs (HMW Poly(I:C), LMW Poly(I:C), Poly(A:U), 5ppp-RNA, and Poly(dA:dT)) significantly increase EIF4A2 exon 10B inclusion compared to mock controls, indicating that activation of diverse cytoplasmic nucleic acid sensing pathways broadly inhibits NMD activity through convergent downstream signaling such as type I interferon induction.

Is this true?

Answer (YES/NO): NO